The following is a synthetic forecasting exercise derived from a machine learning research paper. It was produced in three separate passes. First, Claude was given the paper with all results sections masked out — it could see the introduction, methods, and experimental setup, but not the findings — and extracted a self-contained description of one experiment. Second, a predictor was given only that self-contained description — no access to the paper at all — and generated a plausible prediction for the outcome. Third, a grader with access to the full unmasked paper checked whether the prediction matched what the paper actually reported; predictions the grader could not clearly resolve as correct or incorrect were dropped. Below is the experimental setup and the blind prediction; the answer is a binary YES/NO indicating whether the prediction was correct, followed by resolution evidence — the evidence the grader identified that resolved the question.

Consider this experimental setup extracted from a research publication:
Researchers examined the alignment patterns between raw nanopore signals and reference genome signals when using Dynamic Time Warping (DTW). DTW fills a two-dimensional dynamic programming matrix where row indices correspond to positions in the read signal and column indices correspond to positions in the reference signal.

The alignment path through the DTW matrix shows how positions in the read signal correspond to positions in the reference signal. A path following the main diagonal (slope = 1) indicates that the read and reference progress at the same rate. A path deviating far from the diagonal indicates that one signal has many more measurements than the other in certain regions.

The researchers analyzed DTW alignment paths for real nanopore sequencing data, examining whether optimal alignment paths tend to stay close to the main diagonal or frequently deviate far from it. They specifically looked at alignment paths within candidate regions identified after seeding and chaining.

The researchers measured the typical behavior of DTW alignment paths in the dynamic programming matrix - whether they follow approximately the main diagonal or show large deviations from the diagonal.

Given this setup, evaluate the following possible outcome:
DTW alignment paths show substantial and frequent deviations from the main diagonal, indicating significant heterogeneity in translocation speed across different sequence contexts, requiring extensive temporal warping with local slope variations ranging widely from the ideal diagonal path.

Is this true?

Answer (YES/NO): NO